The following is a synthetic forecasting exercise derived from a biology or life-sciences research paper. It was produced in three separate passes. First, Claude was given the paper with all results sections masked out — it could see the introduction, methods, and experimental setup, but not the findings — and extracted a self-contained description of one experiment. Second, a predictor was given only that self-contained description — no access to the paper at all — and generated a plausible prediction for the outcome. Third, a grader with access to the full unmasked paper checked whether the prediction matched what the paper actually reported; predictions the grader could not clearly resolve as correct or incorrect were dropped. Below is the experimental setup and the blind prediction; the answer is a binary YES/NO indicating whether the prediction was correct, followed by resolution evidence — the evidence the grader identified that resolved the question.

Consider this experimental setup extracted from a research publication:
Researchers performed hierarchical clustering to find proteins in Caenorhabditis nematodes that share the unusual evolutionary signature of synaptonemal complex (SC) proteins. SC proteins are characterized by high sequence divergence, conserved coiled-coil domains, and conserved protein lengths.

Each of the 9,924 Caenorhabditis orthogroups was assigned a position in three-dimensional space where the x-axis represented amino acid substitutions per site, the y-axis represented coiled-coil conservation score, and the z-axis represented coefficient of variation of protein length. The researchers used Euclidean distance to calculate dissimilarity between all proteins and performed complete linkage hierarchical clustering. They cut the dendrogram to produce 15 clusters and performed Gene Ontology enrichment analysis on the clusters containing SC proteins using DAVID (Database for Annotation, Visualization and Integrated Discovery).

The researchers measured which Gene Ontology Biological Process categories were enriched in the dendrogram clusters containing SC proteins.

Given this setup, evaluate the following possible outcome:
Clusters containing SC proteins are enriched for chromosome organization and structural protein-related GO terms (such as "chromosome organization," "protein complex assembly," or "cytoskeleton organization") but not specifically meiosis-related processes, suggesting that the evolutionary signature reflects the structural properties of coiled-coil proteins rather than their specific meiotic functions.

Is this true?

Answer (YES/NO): NO